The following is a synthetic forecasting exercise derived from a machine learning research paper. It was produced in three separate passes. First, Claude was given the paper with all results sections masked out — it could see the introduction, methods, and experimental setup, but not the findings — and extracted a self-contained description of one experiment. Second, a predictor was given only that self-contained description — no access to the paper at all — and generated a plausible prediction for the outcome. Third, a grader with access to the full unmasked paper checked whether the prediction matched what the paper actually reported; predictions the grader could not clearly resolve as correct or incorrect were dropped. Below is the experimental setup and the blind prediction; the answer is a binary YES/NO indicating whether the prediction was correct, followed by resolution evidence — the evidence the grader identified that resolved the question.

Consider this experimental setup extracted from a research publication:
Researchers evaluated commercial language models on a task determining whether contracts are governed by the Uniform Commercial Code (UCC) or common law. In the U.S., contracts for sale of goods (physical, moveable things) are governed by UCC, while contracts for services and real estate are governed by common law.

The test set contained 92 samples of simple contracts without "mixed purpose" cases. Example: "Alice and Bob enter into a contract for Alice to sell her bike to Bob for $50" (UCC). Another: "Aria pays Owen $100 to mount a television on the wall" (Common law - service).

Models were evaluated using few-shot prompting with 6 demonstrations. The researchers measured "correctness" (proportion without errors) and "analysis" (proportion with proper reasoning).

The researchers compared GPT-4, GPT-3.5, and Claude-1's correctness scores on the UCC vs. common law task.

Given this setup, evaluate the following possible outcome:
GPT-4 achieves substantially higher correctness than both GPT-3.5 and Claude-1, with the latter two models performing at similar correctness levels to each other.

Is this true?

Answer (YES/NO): NO